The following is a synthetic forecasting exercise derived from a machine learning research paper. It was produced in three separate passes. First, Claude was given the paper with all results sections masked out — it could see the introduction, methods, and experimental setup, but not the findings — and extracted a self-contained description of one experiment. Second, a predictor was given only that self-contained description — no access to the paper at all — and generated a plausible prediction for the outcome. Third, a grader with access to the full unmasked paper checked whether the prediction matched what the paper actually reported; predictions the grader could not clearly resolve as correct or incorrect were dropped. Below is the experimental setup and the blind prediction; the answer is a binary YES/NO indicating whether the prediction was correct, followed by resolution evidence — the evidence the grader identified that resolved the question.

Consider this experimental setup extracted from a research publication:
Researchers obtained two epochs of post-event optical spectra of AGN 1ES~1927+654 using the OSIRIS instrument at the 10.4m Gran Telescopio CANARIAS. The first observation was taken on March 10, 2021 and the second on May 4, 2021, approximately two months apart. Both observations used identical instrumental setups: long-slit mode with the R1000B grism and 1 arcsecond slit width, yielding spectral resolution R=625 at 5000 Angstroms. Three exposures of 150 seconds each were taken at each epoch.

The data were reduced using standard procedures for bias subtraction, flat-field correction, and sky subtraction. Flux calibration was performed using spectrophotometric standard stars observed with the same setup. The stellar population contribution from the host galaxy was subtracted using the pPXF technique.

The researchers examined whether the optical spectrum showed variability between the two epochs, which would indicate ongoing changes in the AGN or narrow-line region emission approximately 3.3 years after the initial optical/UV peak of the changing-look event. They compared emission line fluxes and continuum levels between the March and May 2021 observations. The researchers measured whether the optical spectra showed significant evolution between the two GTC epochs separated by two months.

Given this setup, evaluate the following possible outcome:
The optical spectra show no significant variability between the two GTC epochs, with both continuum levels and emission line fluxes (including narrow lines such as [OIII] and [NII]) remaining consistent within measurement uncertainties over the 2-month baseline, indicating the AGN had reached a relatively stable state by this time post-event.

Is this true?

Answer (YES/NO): YES